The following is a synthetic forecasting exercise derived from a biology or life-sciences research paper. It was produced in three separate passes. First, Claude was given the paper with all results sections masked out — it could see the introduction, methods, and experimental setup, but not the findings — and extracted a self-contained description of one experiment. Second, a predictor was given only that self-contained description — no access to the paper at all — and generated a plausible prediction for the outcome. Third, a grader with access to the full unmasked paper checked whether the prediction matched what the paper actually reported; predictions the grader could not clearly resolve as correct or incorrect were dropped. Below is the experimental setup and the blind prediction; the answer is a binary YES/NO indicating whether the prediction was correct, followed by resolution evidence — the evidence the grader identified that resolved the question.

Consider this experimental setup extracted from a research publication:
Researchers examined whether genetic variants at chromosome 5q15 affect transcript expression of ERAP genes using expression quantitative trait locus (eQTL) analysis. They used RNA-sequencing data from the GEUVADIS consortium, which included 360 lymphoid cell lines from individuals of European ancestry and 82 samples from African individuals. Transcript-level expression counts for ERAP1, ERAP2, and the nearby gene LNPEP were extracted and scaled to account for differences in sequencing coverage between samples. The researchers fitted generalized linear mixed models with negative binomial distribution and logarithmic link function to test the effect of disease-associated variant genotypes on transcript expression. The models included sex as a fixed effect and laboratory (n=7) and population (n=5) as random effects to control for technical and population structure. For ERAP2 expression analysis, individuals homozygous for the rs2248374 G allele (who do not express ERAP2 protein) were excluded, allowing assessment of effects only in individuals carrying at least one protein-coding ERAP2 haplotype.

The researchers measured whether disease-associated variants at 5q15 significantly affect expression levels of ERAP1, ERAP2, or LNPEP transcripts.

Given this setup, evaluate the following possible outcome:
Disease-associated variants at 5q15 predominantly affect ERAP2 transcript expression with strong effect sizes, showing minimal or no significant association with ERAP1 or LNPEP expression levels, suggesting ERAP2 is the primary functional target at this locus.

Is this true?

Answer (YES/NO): NO